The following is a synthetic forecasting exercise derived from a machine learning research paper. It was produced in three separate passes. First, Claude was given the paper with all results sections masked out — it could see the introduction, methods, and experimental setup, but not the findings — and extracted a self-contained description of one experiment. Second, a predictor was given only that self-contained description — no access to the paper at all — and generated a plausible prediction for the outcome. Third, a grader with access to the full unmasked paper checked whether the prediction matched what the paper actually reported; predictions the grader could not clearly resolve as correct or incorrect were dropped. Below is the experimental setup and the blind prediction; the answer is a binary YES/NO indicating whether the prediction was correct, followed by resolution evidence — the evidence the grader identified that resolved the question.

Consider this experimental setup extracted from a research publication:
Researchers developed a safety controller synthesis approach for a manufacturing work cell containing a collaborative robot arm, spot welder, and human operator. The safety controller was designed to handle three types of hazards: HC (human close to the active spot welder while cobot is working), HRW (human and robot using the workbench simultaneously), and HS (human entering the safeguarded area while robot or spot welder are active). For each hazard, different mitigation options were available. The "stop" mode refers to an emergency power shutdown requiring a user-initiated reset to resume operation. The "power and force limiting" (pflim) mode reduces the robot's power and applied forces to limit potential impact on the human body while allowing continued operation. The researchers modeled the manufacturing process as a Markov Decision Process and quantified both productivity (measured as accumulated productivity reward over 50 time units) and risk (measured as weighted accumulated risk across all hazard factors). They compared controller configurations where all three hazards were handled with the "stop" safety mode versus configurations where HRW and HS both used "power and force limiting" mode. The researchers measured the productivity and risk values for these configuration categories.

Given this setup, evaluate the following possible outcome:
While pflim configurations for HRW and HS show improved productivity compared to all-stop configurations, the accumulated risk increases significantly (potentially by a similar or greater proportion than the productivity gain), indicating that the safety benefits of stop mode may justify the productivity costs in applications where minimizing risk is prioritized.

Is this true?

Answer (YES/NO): YES